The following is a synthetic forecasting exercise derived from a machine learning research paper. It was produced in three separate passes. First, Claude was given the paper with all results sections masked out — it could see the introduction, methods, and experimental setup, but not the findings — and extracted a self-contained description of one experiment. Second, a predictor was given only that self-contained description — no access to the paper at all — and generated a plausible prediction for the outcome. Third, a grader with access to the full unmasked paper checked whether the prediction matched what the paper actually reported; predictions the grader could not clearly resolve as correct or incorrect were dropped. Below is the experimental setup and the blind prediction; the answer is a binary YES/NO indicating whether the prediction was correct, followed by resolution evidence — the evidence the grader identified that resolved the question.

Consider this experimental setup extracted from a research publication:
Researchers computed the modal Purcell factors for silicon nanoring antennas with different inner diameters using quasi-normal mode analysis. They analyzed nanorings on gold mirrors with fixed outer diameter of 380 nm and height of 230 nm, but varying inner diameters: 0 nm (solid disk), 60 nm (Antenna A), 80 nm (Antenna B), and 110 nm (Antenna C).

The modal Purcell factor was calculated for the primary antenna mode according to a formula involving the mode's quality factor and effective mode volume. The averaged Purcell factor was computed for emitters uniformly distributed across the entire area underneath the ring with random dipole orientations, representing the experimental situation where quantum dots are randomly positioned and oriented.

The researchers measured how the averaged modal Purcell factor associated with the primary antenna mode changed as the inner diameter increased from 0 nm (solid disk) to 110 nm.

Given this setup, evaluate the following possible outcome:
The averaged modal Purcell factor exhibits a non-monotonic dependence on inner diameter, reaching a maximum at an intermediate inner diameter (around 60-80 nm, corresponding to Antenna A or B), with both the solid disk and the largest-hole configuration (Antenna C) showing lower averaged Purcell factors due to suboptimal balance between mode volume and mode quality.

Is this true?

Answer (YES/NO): NO